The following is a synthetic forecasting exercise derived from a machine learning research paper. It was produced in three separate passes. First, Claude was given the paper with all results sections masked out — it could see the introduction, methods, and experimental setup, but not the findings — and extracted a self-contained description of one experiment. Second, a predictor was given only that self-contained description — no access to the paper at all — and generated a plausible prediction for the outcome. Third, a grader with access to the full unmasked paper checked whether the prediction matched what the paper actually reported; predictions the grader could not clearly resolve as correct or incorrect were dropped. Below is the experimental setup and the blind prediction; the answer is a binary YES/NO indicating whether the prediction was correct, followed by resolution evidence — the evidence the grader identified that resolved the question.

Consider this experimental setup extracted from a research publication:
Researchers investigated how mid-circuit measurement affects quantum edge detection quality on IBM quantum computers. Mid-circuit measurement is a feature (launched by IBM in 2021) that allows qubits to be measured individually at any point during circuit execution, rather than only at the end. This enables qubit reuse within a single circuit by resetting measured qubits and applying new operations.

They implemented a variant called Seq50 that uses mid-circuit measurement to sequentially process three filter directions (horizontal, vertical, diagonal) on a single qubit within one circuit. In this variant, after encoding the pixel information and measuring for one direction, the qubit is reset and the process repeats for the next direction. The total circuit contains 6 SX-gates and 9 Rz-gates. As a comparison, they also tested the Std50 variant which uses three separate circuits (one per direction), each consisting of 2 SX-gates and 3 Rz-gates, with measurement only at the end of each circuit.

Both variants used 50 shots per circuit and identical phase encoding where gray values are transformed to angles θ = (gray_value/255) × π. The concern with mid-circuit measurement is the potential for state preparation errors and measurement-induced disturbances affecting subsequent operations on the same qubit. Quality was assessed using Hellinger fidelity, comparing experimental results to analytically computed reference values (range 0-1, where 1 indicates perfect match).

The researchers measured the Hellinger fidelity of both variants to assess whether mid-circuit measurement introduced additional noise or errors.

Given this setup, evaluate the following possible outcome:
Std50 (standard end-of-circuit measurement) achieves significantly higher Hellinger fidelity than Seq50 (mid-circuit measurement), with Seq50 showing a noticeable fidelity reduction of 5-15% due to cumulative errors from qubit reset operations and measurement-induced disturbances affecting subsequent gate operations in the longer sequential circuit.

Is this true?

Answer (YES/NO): NO